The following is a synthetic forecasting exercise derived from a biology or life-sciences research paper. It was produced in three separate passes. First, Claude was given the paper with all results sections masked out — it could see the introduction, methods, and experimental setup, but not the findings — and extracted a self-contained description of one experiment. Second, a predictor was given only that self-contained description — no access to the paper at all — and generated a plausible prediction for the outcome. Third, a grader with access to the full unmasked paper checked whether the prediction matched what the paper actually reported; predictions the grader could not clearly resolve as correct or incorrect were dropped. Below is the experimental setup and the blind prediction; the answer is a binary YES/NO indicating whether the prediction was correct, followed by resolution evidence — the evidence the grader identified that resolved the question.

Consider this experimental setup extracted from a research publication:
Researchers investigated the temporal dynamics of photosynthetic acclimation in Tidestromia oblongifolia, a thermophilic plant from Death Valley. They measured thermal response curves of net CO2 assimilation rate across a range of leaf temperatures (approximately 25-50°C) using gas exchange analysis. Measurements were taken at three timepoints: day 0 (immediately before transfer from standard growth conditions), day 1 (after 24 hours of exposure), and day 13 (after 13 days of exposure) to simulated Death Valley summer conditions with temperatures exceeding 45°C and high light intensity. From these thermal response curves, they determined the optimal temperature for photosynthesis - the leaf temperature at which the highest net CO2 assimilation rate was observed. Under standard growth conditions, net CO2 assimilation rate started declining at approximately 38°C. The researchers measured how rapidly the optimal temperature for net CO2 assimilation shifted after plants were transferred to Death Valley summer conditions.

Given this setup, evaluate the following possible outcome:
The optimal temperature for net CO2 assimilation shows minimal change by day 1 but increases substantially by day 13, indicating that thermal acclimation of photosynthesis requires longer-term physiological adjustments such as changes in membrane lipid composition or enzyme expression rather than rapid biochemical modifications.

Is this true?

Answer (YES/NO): NO